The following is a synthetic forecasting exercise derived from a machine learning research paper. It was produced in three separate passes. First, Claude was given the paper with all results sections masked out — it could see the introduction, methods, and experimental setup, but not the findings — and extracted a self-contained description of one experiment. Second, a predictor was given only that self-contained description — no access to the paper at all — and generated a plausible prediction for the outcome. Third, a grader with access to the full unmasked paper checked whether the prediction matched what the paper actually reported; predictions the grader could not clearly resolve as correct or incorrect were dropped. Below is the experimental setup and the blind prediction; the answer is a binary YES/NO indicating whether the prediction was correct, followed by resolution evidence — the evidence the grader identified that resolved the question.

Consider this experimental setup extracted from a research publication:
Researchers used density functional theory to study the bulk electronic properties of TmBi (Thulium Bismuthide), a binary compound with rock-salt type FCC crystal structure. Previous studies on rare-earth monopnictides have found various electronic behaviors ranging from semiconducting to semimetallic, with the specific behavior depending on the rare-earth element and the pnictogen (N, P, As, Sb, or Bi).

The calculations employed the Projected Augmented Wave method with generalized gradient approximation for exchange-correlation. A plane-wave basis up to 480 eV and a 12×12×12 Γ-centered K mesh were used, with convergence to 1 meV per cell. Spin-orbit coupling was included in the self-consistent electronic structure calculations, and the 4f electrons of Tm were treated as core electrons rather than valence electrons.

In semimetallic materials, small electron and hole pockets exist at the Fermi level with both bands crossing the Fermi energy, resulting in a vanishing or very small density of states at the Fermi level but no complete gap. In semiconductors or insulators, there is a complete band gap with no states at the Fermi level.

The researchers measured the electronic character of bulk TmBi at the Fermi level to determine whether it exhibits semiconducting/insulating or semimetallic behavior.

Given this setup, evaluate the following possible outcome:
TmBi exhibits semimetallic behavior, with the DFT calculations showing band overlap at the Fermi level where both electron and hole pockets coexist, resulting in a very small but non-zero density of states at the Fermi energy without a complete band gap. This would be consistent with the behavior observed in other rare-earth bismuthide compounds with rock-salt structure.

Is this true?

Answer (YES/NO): YES